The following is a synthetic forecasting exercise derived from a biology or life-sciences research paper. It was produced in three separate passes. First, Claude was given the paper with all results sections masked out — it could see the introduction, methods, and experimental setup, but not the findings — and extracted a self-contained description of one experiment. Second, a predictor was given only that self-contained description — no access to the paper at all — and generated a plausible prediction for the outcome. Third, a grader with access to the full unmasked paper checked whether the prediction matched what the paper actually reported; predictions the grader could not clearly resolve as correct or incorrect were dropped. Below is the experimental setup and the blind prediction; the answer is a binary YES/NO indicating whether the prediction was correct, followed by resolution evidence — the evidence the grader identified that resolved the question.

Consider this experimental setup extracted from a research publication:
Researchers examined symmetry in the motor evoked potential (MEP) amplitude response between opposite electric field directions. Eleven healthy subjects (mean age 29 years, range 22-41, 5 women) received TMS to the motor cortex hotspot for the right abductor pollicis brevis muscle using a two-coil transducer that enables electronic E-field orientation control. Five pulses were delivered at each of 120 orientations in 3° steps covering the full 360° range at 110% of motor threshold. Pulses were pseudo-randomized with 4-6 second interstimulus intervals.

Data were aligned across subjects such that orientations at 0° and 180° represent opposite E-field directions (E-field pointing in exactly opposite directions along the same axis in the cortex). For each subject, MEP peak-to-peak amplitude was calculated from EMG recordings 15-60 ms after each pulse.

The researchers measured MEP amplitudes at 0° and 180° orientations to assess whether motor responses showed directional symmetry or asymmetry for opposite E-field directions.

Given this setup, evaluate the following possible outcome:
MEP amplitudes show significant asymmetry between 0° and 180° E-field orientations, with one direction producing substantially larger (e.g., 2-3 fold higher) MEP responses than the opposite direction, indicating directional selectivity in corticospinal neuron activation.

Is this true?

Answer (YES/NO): YES